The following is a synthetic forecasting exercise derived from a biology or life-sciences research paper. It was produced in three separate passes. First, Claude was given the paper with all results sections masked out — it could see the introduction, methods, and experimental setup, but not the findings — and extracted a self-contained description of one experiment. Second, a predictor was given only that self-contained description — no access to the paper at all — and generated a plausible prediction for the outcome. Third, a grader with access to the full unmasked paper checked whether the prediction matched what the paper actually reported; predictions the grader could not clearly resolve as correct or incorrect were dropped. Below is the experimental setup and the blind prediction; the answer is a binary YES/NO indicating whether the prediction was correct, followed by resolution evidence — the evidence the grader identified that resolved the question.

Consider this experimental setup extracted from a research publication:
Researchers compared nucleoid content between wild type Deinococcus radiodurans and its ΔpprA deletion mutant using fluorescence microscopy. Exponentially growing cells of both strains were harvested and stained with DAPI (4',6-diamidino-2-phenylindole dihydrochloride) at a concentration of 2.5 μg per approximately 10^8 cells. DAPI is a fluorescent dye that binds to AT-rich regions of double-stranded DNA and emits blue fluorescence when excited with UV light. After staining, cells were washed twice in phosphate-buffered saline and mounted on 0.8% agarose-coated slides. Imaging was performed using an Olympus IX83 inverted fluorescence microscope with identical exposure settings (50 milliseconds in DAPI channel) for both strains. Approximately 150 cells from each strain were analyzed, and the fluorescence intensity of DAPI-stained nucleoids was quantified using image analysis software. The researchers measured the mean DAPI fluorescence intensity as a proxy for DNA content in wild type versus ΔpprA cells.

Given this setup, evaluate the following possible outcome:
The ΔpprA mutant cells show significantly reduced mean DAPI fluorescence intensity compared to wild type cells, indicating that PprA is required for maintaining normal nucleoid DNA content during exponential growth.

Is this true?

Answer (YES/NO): NO